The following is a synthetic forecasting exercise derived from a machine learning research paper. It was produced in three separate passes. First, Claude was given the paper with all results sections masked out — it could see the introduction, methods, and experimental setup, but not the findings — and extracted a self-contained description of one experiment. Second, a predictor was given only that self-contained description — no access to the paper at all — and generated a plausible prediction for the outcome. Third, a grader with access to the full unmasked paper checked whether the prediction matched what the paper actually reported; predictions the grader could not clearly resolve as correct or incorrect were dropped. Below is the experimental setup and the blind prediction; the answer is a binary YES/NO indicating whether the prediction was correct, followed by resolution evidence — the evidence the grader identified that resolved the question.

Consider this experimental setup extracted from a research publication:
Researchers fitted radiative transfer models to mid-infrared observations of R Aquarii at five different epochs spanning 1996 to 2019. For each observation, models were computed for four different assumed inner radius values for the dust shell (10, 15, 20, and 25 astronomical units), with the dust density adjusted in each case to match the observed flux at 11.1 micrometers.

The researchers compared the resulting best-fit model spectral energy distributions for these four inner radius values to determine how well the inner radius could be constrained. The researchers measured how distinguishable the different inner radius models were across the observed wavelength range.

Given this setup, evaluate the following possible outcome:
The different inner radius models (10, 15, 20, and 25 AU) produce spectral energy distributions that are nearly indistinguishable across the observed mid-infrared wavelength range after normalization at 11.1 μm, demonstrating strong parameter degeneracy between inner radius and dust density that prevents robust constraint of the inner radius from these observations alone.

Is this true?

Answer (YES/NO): YES